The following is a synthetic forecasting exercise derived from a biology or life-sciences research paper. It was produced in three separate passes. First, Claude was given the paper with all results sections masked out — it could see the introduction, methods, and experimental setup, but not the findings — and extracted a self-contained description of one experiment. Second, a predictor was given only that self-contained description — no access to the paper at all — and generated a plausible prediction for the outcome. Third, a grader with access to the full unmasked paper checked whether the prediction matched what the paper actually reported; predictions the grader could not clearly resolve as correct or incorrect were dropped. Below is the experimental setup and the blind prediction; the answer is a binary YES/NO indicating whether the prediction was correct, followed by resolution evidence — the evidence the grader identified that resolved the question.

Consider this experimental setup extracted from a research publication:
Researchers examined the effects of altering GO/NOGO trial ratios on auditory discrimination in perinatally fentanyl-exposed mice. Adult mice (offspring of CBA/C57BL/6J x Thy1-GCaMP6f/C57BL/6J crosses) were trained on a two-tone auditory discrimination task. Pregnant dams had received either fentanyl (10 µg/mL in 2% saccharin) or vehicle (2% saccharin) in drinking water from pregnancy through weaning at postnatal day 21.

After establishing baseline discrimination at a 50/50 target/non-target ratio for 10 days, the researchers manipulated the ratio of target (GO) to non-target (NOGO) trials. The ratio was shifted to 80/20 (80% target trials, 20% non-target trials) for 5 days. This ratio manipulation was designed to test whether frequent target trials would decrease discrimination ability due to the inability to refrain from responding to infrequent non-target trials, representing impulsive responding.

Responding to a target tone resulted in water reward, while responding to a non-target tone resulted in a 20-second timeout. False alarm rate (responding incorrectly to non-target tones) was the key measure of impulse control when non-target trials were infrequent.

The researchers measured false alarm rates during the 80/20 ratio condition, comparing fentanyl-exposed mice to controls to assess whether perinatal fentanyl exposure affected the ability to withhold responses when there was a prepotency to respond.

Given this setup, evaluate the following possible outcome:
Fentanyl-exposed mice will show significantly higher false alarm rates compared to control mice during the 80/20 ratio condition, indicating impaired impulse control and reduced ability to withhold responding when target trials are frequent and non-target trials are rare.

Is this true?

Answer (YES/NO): NO